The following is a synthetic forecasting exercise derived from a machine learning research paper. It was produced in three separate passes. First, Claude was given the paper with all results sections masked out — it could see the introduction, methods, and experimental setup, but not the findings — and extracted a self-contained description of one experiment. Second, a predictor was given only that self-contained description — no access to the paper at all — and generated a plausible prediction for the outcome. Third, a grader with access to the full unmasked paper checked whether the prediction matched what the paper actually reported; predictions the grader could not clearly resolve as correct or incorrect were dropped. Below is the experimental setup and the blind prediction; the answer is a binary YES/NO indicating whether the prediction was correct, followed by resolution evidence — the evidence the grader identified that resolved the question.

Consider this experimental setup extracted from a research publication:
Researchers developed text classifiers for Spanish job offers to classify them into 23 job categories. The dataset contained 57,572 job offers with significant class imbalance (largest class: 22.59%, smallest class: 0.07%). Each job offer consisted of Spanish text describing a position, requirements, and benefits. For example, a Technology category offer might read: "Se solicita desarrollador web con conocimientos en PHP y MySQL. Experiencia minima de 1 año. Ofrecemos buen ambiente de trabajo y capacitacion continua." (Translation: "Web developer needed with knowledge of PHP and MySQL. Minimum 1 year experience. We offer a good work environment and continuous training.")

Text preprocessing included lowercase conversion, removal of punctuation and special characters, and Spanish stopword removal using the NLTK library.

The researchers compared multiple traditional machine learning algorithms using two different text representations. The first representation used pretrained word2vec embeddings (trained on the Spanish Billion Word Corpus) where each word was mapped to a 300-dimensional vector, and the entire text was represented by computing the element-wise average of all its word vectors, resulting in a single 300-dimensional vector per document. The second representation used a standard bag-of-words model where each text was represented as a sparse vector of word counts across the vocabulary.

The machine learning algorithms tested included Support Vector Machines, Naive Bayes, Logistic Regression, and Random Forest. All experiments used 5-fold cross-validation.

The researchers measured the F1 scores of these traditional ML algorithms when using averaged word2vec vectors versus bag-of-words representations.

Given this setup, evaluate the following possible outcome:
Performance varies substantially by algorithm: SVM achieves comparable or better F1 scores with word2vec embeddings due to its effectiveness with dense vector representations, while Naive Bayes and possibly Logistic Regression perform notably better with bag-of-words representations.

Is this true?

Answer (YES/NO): NO